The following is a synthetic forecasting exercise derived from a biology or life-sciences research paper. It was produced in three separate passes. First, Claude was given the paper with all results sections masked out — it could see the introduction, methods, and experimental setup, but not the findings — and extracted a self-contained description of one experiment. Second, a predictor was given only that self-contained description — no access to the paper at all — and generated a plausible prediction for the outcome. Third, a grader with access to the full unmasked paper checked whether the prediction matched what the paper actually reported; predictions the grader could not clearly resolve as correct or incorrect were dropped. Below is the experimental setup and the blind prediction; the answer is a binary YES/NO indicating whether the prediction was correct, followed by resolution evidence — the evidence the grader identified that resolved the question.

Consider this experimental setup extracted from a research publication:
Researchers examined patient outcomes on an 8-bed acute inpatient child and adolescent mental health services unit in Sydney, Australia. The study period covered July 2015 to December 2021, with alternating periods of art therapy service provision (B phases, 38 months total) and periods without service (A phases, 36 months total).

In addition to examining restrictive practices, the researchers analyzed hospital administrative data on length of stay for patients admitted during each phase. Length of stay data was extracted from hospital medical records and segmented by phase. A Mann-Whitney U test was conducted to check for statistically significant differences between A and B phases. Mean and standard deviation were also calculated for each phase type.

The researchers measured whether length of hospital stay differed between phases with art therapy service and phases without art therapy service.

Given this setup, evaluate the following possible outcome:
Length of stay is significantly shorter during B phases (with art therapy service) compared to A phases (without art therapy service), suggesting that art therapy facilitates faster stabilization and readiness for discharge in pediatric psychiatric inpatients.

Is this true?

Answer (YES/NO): YES